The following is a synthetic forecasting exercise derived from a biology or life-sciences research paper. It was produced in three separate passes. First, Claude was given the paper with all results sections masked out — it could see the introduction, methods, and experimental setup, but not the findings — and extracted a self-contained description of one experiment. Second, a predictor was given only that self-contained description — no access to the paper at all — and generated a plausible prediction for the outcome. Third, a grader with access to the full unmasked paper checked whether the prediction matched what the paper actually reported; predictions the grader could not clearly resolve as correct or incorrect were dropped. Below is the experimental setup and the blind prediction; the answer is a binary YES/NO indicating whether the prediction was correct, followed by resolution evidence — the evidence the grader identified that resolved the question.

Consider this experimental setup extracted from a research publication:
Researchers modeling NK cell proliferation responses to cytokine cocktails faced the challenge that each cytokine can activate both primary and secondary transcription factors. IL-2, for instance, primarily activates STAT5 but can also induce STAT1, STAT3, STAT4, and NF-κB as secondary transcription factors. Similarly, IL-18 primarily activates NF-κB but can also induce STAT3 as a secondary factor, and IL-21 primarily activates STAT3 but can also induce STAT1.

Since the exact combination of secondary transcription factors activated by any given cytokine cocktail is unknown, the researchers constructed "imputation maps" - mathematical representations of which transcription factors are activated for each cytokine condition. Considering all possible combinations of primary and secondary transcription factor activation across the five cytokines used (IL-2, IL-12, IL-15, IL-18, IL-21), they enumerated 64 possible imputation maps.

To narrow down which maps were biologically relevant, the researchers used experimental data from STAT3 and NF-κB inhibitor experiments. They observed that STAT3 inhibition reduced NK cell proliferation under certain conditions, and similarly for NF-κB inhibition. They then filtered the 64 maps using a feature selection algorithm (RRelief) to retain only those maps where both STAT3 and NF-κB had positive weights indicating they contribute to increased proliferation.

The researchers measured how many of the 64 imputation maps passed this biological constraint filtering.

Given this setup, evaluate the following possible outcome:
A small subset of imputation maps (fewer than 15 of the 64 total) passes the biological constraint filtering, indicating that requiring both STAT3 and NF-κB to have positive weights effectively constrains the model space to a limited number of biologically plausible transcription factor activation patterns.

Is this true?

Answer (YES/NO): YES